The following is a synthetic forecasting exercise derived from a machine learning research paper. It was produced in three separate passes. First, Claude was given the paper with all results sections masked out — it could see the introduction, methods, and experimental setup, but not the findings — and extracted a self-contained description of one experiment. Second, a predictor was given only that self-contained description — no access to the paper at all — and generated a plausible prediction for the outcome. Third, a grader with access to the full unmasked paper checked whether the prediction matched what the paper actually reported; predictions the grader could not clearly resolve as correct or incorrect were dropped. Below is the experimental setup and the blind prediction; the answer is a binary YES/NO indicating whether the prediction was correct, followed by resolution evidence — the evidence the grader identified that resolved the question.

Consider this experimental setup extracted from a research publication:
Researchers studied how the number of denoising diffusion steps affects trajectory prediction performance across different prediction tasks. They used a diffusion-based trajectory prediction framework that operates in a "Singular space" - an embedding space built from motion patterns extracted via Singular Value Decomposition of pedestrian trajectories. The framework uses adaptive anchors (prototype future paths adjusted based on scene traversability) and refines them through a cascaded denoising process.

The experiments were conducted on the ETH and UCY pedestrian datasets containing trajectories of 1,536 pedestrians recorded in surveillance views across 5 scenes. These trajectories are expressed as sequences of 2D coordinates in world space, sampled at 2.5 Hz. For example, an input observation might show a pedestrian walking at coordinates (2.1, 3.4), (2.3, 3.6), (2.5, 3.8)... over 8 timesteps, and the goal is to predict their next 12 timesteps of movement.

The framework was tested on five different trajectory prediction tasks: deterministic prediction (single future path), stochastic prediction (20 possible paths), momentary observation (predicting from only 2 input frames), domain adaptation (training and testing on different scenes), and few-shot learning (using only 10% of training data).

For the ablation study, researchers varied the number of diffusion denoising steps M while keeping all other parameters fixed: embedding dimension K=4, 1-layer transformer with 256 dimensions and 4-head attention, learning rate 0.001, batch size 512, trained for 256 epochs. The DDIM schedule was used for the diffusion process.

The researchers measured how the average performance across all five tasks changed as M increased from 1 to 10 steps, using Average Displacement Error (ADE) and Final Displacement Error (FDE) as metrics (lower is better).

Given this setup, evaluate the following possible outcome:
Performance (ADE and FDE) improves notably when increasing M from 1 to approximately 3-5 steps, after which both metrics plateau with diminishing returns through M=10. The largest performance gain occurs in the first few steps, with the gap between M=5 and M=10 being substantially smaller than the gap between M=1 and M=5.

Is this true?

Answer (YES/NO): NO